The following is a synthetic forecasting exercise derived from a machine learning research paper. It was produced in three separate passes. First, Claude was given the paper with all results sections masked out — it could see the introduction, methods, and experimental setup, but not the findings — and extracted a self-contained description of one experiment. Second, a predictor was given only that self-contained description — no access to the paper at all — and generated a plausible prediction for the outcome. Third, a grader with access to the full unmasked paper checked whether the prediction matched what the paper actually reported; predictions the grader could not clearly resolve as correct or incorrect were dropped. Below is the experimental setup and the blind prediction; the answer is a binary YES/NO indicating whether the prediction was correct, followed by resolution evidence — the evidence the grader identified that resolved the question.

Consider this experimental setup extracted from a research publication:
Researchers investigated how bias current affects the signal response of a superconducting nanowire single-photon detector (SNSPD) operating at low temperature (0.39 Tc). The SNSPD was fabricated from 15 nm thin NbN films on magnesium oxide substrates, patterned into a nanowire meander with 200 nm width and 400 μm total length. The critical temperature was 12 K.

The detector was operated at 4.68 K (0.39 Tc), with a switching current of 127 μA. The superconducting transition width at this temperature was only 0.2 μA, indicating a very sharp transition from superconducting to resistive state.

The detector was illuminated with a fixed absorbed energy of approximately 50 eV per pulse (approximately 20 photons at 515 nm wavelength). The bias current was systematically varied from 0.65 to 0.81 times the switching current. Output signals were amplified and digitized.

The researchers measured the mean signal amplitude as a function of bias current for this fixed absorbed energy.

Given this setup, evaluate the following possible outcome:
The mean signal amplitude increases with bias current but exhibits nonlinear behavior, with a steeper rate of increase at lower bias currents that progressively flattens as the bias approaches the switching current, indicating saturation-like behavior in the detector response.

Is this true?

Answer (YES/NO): NO